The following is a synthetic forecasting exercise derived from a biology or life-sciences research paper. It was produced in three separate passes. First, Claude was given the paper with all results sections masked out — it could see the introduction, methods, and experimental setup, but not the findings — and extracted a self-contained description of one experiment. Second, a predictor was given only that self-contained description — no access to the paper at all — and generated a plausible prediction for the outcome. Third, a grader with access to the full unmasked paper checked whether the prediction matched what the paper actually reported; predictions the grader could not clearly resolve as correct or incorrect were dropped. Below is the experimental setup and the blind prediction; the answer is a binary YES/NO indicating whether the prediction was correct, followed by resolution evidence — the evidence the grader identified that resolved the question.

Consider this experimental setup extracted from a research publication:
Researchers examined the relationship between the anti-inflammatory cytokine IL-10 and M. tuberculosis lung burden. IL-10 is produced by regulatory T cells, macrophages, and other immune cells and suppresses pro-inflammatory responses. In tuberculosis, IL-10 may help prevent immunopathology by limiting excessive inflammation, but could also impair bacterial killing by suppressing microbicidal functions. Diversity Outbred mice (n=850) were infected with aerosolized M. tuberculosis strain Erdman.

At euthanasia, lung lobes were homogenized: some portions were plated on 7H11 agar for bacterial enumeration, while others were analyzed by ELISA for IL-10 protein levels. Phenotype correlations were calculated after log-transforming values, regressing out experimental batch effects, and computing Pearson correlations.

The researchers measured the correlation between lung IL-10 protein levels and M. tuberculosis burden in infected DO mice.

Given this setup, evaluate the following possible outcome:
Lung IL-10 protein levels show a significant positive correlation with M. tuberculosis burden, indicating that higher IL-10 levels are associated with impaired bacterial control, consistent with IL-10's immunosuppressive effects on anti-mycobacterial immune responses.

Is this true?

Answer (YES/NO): NO